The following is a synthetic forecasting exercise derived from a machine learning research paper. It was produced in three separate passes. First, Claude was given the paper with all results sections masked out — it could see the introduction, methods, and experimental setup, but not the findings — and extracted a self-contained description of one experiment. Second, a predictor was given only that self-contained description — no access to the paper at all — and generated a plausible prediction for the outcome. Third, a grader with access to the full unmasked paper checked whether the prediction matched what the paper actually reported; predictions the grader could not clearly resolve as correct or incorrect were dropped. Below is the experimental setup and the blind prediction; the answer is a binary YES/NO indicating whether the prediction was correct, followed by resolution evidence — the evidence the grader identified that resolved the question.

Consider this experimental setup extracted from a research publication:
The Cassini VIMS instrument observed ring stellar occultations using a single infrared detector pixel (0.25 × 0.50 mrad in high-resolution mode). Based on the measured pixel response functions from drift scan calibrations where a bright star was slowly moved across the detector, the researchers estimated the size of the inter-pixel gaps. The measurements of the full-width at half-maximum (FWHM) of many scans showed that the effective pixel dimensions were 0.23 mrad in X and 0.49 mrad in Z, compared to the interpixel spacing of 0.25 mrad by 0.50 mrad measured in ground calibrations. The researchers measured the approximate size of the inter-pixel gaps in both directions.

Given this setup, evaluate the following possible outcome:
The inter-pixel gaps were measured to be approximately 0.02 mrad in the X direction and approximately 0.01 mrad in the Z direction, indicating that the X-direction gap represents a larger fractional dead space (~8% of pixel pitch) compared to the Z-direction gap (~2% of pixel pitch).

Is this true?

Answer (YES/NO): YES